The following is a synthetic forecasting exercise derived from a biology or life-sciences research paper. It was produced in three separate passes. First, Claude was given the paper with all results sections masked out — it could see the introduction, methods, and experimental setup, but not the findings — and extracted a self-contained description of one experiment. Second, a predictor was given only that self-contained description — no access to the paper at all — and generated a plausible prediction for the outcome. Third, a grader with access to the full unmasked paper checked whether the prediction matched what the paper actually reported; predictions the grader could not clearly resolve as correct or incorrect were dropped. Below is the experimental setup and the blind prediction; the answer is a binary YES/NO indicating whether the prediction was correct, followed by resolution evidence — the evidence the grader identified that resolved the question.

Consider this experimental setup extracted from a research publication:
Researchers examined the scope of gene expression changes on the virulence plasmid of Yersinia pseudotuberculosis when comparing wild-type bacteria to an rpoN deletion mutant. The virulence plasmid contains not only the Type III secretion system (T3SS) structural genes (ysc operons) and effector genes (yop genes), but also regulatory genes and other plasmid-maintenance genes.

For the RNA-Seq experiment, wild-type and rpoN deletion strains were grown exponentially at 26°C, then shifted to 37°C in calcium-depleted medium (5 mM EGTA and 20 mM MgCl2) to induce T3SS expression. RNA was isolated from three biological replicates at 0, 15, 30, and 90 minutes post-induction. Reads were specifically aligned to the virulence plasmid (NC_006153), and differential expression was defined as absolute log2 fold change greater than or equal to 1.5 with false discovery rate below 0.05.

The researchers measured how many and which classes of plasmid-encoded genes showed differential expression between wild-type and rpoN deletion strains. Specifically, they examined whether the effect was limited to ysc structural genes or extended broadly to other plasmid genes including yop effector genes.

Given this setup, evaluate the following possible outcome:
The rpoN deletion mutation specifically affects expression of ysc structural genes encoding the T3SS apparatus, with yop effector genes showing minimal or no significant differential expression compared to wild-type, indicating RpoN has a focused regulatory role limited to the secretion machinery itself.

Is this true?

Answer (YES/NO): YES